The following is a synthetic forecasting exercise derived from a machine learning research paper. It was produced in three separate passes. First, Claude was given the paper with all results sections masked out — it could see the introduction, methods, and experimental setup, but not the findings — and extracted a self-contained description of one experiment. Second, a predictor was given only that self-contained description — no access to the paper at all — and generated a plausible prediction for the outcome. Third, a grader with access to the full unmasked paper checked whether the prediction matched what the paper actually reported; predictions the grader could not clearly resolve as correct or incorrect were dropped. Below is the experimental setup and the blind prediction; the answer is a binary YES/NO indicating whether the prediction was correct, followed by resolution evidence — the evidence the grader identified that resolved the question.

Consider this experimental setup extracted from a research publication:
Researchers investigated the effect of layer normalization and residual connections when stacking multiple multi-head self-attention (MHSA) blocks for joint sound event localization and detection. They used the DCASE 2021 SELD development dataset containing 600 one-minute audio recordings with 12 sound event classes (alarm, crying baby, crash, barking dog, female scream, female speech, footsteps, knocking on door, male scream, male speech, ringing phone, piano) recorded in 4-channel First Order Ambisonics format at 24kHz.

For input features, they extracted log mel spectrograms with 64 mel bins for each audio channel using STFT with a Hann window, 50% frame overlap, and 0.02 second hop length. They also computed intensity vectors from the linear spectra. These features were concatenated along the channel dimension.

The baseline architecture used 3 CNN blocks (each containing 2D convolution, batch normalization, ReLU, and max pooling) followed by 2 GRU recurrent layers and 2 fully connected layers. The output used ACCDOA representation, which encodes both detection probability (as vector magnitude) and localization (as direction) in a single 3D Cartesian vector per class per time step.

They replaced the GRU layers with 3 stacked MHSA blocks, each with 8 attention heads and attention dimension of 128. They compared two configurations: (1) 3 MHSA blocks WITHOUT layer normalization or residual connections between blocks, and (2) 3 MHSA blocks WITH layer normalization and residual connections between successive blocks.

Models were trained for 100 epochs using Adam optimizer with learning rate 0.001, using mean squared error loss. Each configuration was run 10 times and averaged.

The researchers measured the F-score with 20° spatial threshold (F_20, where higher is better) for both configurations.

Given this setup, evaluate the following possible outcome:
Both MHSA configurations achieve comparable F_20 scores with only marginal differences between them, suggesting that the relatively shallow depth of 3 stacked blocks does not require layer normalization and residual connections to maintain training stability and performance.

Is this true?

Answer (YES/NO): NO